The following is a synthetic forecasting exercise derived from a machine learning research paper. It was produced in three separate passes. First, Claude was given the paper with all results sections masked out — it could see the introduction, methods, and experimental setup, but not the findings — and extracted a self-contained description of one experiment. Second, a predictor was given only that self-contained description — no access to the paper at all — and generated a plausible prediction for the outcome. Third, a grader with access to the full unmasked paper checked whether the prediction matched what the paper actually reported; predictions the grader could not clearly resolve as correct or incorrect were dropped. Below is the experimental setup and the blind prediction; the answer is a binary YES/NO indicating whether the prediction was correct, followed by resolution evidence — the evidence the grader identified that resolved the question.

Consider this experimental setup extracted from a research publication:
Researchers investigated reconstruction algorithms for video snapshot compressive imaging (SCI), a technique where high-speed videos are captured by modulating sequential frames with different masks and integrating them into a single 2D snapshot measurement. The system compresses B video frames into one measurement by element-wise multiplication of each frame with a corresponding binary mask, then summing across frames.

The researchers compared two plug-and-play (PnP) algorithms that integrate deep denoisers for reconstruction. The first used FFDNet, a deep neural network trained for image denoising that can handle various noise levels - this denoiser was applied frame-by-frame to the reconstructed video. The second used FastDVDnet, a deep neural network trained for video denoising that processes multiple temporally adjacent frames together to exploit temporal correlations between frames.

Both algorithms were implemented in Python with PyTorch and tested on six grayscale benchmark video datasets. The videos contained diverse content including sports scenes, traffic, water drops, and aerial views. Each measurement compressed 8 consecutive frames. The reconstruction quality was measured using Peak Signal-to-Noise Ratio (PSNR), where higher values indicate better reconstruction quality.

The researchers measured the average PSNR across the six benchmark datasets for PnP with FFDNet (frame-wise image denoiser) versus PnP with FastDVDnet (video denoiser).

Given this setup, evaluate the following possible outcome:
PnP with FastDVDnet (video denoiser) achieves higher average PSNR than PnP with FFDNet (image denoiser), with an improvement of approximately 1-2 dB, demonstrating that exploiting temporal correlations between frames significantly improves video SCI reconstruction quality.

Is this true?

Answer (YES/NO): NO